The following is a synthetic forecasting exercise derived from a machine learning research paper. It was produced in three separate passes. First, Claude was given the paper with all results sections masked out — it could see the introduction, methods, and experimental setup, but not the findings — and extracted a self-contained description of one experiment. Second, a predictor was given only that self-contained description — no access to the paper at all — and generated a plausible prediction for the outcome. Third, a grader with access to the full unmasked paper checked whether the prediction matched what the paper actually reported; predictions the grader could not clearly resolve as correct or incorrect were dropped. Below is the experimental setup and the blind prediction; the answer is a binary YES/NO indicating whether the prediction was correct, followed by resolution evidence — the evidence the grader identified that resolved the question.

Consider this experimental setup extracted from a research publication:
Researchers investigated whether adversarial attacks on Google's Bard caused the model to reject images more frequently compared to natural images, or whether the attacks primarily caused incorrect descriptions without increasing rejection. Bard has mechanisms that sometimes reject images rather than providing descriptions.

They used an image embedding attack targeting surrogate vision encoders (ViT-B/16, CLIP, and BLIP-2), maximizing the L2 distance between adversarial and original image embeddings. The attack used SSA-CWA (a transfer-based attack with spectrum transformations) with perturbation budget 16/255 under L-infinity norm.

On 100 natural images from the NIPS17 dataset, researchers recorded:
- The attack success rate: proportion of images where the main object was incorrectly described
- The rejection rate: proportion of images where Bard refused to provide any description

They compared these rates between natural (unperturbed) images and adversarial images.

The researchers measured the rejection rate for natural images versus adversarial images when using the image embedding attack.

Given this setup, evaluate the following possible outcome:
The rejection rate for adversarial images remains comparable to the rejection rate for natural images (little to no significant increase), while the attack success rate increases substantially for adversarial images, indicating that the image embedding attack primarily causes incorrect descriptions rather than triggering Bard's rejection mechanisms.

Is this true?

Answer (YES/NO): NO